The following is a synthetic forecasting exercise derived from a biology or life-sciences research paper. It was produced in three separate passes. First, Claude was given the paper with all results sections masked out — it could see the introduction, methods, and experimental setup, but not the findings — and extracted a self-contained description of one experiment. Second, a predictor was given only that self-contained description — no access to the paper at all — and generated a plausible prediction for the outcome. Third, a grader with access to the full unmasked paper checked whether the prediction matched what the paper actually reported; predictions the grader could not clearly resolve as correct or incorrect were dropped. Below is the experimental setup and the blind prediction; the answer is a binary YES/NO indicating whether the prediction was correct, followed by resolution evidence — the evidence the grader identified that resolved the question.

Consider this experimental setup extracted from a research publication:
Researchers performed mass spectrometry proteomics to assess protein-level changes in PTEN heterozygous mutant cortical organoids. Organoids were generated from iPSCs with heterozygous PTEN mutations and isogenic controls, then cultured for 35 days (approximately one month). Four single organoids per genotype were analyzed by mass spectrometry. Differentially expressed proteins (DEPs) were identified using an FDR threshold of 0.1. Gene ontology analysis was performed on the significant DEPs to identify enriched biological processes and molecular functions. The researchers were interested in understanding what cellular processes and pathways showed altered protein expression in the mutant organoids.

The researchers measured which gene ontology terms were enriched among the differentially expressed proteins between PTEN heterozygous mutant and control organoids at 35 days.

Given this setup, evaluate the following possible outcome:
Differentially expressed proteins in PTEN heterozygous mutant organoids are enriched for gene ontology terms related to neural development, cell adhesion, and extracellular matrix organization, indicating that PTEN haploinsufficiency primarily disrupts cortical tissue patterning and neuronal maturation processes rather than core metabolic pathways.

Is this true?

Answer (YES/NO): NO